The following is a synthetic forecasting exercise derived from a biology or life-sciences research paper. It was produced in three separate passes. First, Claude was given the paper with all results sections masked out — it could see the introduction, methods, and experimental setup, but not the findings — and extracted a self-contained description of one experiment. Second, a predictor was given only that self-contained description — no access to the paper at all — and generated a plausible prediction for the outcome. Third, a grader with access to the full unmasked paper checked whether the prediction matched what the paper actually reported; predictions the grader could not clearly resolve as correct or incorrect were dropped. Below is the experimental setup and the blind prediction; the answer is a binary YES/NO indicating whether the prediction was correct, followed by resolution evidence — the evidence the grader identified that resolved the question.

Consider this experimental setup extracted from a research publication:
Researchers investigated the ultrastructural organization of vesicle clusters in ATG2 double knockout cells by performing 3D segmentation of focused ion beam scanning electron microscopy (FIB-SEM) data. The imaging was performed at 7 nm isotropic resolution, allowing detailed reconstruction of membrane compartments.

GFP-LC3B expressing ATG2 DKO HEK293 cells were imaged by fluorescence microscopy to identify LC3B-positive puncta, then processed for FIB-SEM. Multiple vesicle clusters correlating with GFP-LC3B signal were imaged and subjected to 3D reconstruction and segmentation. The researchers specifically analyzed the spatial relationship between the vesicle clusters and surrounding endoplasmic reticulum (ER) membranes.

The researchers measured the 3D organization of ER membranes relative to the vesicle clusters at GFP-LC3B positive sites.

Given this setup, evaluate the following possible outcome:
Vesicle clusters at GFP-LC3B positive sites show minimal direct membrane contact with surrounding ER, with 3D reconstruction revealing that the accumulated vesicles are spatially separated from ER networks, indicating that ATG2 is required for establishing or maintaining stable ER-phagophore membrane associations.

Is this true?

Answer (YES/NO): NO